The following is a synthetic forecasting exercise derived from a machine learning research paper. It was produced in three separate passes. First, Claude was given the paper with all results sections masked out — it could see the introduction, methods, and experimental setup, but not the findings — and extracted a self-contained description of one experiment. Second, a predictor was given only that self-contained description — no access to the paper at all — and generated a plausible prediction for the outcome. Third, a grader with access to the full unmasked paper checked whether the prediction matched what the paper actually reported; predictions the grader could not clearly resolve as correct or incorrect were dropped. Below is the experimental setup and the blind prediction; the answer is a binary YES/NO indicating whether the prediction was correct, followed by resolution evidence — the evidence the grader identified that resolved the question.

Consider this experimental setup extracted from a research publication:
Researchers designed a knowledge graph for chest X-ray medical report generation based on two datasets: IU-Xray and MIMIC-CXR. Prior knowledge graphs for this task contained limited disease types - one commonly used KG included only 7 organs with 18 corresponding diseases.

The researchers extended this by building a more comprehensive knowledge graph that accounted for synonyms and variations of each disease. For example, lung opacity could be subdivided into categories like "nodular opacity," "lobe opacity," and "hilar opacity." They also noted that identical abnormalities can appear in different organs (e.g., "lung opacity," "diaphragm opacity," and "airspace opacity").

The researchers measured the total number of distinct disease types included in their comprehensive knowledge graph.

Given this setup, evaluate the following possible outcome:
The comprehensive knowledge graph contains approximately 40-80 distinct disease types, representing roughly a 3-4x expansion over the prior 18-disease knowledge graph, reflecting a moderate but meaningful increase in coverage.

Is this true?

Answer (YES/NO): NO